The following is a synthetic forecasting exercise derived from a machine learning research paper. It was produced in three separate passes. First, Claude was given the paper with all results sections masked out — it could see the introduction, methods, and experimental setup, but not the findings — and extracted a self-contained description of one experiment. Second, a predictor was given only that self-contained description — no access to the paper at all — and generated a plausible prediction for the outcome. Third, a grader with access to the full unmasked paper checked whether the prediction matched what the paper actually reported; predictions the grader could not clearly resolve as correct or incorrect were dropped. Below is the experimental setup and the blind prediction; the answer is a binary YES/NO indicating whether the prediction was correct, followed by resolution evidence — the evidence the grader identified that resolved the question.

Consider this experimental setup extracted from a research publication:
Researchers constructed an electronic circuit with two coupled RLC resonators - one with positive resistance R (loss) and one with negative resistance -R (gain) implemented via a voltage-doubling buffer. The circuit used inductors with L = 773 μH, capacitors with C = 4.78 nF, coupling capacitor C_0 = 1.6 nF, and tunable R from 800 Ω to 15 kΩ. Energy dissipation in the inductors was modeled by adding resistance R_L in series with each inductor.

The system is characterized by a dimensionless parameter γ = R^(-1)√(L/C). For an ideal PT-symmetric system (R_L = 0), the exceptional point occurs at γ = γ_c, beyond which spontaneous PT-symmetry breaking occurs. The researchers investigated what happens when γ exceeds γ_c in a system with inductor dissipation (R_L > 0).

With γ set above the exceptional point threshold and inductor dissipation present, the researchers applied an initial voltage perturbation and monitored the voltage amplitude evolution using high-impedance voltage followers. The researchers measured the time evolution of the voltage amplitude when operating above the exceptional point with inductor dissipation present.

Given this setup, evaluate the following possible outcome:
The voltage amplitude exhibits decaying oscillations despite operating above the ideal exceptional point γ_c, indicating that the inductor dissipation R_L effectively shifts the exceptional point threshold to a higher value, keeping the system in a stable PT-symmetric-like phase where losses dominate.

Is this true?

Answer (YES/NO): NO